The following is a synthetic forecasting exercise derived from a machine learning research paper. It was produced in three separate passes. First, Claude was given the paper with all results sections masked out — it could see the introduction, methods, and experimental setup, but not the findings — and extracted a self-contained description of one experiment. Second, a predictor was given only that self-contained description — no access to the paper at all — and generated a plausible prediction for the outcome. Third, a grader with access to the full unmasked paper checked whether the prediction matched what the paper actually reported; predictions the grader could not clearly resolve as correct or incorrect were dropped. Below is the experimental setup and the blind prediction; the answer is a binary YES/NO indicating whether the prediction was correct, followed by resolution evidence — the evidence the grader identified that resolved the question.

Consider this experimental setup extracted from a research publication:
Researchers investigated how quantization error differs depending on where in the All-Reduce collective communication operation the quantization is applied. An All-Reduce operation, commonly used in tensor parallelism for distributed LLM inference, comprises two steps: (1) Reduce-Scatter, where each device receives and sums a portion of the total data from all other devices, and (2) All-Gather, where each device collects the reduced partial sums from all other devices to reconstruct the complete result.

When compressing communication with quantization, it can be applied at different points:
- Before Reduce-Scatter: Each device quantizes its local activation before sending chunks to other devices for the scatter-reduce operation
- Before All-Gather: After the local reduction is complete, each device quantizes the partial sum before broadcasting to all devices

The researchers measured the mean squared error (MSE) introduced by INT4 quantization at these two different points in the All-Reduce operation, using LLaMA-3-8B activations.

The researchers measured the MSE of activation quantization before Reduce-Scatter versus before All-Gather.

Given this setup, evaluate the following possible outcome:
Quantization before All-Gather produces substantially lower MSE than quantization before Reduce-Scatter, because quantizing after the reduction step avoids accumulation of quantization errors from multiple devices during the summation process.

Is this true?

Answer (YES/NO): NO